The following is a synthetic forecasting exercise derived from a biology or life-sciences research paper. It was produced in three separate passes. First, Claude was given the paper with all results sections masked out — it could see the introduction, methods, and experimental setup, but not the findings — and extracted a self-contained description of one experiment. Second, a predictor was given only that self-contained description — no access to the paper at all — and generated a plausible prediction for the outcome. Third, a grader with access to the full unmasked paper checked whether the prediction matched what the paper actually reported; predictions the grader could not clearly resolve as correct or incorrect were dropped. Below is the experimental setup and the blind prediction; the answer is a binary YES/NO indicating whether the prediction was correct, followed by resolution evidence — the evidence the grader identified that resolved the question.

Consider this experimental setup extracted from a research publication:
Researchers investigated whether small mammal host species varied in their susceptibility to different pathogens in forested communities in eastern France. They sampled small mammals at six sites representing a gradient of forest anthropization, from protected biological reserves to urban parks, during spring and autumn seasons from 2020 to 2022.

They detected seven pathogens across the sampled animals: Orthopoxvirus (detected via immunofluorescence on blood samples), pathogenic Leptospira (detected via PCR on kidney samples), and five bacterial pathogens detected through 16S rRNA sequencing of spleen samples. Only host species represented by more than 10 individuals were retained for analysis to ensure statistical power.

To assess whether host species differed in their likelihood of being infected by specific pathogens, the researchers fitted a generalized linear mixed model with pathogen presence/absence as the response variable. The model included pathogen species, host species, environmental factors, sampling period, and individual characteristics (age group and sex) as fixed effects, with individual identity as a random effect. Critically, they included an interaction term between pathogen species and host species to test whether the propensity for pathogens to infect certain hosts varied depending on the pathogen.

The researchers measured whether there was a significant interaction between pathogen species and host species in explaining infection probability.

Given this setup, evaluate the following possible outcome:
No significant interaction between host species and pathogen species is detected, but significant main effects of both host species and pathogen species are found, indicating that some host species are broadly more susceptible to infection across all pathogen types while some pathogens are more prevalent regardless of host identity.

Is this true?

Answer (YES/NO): NO